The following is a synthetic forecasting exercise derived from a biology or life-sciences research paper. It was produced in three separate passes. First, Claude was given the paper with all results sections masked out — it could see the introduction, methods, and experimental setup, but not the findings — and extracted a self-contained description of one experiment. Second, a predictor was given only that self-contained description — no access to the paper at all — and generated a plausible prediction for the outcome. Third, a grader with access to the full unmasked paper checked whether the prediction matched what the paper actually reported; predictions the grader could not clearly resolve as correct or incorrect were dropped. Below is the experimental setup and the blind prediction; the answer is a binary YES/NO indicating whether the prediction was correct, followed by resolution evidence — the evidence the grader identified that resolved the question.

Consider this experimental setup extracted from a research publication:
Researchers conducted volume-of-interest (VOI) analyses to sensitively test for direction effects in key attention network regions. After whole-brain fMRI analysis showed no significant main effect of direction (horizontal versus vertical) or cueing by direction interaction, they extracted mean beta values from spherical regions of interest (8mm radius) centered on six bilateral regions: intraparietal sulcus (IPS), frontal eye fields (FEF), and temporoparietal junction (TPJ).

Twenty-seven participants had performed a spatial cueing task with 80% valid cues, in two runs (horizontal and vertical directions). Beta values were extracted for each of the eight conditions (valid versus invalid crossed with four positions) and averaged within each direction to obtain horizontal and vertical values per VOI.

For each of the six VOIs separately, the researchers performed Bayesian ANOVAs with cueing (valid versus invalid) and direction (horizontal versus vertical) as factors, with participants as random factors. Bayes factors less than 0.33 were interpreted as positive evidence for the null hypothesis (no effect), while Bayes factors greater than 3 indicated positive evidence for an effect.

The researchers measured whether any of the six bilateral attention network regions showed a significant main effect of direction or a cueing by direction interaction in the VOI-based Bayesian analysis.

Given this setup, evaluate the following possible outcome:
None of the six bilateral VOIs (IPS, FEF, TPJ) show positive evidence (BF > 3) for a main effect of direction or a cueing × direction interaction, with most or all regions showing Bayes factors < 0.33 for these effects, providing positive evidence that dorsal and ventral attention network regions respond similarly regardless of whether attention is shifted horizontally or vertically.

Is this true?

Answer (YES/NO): YES